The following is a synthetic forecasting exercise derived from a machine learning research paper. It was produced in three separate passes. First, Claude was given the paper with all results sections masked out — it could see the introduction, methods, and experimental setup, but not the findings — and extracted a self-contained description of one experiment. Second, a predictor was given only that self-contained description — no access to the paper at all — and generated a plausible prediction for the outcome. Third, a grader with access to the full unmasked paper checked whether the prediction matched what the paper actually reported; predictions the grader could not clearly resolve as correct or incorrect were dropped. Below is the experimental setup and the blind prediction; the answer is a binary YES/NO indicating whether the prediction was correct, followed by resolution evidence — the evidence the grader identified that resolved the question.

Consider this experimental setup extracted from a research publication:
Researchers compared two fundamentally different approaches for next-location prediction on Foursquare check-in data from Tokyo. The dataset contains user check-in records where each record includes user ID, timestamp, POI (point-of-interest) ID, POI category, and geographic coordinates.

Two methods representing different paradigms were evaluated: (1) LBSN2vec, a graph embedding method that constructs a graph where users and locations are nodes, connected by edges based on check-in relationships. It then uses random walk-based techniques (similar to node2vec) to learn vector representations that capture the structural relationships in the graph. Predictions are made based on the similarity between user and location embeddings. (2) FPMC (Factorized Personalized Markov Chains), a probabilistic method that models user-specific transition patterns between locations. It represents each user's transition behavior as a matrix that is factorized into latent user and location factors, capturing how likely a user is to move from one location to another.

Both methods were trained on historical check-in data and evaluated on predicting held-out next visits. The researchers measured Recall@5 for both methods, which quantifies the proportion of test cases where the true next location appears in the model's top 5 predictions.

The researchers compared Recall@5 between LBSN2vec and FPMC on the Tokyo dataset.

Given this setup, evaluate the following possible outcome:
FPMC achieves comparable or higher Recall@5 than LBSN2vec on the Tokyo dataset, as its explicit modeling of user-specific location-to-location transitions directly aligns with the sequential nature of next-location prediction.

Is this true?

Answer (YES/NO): NO